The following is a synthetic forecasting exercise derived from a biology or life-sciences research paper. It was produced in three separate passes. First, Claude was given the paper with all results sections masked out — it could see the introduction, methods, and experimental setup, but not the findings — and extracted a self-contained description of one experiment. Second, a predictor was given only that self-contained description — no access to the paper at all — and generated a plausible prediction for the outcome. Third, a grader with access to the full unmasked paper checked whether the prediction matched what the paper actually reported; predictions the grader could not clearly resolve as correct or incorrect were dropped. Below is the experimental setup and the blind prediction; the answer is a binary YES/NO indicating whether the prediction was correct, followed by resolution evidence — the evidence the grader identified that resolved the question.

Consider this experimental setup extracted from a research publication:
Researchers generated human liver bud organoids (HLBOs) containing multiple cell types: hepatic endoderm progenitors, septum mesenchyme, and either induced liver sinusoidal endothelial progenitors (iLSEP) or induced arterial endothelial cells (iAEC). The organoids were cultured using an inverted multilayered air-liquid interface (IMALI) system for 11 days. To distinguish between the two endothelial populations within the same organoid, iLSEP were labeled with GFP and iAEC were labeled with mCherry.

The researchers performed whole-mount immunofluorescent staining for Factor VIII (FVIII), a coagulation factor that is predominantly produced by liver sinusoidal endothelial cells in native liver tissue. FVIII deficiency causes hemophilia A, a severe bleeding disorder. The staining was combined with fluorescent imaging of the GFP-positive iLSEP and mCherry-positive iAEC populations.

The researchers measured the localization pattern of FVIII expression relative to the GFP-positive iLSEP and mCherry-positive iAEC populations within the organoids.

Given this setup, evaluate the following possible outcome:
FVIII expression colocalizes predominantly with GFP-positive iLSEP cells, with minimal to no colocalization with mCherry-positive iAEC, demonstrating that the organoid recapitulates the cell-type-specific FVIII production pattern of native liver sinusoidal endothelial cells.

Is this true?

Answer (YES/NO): YES